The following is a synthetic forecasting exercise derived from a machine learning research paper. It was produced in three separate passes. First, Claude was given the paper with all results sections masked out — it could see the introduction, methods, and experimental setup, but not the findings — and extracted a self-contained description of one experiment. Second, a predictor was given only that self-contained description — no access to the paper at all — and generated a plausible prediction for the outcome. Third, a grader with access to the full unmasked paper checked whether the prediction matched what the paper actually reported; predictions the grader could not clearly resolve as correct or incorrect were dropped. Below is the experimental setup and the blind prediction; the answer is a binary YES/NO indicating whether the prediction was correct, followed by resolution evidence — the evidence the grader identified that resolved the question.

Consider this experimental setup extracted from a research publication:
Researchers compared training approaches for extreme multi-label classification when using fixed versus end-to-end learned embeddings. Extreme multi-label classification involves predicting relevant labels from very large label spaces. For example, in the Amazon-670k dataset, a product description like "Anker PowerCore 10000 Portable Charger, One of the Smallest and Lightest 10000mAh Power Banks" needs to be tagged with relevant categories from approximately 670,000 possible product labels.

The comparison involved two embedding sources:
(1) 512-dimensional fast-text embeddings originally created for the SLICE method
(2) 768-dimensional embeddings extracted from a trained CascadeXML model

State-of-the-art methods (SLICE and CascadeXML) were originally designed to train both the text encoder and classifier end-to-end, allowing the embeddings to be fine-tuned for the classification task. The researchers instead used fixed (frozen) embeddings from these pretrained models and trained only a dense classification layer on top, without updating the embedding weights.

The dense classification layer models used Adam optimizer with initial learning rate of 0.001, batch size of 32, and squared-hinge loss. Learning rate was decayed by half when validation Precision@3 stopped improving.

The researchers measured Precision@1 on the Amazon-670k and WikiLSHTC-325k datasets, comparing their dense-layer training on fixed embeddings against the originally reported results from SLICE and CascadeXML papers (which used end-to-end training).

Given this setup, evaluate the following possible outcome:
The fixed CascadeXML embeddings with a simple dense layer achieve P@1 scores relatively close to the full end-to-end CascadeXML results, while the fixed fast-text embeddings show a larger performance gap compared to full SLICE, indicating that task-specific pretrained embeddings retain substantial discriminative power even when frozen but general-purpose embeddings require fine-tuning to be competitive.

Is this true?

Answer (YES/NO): NO